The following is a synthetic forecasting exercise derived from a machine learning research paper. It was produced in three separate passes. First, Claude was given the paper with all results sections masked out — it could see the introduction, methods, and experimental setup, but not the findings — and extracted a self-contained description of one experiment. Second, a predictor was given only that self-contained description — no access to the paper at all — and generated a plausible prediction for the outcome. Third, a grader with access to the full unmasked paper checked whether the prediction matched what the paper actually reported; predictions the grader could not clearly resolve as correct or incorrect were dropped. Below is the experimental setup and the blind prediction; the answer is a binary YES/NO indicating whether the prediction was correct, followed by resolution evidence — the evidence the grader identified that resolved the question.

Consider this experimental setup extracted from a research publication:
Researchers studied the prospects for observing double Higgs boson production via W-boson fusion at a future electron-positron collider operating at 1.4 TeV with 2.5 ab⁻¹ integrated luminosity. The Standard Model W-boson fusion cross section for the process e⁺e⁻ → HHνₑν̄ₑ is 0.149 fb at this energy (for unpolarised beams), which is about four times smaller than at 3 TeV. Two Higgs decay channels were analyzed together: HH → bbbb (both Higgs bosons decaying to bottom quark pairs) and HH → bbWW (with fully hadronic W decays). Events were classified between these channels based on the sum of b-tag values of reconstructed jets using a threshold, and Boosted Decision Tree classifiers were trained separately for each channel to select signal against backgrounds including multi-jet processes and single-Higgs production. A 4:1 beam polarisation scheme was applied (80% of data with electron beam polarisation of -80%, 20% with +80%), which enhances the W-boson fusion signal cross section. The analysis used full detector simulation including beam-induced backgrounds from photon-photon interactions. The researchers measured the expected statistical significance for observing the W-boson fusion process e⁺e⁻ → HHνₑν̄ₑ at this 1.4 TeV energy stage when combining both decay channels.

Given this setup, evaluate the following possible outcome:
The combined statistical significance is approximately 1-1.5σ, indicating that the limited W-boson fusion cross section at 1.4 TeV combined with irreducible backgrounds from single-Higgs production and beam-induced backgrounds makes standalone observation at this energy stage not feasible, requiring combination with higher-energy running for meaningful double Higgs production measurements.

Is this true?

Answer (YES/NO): NO